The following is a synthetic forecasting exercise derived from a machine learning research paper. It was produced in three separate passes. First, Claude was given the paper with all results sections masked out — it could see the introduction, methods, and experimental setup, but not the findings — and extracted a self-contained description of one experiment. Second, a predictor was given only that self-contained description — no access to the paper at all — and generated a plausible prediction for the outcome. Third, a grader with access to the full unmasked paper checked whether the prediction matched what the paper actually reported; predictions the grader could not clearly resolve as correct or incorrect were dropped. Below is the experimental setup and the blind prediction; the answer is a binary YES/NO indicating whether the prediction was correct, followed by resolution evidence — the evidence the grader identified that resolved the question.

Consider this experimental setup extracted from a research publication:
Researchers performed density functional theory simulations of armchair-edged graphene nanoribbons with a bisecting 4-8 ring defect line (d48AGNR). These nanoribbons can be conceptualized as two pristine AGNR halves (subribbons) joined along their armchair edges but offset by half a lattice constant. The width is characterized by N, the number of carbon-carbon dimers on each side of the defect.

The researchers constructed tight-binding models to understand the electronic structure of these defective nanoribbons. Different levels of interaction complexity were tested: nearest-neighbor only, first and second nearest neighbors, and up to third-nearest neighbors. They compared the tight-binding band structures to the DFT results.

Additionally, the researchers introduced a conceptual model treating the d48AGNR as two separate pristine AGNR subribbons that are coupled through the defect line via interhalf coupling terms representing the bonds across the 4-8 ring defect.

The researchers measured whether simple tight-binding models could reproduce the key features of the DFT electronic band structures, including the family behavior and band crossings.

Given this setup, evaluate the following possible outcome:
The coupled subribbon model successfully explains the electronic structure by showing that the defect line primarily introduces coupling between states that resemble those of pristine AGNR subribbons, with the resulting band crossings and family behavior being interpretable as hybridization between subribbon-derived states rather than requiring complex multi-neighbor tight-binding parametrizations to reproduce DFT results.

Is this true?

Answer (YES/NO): NO